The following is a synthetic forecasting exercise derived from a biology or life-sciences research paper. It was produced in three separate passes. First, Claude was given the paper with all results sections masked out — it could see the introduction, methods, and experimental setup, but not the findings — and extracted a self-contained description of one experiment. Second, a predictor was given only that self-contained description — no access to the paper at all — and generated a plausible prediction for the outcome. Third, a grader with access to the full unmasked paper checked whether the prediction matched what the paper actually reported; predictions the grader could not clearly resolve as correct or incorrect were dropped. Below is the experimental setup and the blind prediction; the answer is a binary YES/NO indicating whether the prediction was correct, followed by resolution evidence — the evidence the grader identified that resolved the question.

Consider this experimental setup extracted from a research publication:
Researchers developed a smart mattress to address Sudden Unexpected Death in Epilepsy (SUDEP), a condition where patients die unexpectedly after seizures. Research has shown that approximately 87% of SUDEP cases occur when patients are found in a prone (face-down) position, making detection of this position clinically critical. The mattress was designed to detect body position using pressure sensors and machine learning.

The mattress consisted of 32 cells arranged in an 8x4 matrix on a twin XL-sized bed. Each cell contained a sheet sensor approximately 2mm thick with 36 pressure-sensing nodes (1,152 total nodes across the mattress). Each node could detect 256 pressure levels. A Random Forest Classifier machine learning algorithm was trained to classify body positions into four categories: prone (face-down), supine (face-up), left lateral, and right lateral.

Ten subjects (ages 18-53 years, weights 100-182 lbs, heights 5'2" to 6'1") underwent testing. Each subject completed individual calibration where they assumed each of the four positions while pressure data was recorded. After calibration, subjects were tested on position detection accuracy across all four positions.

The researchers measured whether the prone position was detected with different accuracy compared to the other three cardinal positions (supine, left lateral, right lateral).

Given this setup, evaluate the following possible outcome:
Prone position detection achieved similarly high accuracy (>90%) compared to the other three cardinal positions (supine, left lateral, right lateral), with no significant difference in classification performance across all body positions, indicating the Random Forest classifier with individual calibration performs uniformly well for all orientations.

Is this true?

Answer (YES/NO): NO